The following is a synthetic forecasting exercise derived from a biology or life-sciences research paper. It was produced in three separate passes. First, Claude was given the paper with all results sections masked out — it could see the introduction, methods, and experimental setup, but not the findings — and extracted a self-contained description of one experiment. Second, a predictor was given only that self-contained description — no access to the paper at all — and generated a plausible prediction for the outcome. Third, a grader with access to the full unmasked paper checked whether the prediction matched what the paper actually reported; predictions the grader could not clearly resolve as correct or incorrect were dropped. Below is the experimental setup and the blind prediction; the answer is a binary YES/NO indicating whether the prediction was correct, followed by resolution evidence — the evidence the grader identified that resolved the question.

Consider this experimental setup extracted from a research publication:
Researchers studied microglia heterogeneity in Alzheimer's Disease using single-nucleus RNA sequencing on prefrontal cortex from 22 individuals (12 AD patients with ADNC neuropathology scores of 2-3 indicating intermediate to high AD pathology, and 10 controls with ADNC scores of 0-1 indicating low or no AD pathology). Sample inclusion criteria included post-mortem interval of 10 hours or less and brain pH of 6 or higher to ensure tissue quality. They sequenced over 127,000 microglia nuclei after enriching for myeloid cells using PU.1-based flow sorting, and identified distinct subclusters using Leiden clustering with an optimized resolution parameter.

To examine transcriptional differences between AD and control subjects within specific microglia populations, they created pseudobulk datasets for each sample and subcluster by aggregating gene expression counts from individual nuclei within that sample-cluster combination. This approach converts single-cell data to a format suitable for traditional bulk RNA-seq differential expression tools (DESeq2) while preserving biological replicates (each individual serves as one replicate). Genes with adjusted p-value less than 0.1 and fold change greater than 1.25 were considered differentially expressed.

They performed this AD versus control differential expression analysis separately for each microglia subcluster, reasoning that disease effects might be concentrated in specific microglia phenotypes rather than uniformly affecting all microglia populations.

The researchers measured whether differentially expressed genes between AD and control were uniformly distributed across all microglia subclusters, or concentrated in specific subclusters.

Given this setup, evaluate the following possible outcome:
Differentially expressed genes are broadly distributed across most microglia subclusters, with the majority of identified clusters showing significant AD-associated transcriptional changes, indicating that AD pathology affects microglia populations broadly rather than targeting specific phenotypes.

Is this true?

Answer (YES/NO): NO